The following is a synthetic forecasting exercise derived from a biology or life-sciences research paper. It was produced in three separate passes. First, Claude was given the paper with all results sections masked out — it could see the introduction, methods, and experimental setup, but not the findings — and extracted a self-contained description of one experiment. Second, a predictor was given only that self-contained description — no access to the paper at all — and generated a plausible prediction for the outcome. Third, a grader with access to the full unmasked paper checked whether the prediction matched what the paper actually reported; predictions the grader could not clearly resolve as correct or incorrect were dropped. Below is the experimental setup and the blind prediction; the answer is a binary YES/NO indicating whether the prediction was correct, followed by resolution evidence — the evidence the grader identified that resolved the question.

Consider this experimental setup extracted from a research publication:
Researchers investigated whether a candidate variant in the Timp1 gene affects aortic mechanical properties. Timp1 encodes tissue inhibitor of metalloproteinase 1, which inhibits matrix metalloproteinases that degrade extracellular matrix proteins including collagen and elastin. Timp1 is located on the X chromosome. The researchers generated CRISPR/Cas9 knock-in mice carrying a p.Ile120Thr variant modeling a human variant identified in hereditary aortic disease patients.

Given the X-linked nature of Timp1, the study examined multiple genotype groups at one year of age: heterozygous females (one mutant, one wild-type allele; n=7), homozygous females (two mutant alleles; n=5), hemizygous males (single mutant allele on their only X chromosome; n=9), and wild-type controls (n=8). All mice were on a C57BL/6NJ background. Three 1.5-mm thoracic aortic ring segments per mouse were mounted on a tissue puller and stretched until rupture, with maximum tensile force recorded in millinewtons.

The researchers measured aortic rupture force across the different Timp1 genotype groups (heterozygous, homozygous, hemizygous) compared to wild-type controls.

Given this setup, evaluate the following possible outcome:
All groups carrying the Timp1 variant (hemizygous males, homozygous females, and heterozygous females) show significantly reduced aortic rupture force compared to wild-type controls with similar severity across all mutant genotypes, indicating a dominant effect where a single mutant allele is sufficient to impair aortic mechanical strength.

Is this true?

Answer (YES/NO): NO